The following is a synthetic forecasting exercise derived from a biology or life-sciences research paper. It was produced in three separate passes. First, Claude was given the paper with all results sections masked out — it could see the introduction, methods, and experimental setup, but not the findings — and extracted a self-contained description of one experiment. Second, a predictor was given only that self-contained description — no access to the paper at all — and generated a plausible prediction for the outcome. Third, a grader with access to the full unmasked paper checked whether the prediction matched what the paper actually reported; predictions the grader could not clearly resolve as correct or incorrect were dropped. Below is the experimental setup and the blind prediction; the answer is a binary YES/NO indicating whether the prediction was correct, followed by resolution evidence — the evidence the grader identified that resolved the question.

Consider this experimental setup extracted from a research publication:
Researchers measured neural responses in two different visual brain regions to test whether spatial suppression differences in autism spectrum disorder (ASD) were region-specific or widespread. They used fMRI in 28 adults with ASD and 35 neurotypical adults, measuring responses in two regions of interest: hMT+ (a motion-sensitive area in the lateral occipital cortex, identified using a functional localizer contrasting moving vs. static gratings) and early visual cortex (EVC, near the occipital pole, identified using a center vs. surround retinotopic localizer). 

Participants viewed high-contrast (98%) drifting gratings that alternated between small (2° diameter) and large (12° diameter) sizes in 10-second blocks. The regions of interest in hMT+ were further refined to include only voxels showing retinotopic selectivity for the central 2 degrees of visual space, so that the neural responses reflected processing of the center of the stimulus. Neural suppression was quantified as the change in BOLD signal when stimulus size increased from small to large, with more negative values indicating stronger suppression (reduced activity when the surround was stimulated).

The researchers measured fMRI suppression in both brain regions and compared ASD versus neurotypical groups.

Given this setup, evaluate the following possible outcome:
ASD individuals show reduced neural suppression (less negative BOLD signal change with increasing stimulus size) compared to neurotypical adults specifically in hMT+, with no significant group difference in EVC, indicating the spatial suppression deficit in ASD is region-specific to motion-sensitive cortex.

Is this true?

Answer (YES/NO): YES